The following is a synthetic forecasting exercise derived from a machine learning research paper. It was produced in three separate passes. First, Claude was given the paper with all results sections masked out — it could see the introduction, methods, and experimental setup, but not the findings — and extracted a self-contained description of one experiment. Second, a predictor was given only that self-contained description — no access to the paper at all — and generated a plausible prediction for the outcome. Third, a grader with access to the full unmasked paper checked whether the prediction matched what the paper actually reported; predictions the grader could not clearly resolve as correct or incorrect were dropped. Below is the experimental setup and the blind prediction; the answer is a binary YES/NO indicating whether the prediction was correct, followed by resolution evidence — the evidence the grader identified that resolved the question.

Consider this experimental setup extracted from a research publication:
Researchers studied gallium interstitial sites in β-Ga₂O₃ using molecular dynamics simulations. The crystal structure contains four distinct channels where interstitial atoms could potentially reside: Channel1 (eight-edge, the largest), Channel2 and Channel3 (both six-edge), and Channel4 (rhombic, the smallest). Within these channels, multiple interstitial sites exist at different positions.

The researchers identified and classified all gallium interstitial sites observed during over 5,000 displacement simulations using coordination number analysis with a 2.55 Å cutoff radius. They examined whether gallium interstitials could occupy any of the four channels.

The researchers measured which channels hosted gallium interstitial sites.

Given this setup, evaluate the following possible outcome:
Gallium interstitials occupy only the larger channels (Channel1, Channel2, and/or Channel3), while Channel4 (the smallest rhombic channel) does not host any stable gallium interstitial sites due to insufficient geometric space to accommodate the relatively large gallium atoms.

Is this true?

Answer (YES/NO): YES